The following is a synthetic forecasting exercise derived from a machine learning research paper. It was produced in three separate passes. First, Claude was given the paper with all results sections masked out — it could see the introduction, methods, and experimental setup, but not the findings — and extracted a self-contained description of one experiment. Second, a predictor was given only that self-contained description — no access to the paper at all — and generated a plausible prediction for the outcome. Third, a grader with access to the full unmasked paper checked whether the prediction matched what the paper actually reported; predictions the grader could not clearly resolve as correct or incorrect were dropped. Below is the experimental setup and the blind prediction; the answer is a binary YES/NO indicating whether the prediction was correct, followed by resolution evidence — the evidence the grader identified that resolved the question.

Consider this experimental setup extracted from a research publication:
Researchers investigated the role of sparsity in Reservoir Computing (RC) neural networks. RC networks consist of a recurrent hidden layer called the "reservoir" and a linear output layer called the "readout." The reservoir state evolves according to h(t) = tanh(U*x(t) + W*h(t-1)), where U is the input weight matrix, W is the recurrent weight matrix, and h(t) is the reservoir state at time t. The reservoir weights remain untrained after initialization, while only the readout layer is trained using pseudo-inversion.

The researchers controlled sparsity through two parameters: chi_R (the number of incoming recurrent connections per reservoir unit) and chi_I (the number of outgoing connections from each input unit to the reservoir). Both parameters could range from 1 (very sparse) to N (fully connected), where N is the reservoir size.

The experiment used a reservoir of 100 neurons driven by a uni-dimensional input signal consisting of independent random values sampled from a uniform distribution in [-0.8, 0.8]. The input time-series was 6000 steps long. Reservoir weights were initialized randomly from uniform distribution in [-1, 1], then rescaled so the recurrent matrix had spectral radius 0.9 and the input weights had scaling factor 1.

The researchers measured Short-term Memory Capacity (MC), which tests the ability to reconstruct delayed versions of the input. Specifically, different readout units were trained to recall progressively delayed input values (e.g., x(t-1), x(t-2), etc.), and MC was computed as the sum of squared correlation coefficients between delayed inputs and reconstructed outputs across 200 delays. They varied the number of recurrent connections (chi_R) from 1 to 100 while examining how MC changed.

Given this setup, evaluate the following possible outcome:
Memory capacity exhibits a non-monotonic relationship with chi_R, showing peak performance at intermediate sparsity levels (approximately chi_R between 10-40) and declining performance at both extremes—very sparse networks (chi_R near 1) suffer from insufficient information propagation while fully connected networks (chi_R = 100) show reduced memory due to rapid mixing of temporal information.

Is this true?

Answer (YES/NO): NO